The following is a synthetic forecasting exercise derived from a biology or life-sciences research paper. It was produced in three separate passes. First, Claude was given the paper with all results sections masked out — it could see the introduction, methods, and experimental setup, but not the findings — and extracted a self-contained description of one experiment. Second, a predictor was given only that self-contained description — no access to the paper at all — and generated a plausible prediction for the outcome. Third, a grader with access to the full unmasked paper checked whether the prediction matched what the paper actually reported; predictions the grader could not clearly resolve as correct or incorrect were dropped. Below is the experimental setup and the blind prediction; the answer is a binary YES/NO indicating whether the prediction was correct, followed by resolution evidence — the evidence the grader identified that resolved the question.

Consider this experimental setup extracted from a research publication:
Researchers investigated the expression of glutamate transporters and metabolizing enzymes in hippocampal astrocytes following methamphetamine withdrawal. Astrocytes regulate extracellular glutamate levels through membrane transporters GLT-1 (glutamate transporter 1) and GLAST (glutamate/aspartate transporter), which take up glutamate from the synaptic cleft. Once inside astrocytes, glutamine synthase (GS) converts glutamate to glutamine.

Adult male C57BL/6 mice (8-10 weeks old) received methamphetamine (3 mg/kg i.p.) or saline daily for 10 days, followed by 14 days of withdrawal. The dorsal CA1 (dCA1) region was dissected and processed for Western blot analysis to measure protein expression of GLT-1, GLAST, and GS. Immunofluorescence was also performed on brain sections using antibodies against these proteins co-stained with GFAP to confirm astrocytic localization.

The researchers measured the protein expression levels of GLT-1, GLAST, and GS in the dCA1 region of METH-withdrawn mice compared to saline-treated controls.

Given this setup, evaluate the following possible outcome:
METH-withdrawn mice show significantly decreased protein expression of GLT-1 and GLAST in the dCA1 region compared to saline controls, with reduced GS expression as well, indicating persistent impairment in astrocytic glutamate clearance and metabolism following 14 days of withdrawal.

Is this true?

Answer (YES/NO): YES